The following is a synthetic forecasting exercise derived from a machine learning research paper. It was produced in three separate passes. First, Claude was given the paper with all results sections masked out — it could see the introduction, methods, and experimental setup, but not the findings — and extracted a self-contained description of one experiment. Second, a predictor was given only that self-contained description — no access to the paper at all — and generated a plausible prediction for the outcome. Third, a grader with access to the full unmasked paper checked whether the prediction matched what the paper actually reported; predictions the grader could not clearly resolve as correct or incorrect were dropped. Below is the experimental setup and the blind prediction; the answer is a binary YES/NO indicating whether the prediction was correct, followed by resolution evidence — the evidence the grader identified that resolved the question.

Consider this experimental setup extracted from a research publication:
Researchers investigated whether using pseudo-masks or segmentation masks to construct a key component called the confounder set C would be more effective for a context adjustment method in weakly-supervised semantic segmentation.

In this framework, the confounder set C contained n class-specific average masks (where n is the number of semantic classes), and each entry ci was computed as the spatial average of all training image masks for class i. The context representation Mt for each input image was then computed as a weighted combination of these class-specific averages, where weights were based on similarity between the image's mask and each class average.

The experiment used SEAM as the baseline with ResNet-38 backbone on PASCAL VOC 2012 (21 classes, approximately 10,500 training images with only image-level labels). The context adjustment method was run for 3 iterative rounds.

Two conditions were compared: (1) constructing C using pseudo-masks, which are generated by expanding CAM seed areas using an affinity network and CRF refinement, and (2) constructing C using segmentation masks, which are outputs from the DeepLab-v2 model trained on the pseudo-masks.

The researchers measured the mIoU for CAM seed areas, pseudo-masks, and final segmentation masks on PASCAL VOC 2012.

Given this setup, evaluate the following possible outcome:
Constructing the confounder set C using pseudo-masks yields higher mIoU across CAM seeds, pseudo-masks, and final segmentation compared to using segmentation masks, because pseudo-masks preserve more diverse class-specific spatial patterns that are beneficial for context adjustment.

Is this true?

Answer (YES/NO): NO